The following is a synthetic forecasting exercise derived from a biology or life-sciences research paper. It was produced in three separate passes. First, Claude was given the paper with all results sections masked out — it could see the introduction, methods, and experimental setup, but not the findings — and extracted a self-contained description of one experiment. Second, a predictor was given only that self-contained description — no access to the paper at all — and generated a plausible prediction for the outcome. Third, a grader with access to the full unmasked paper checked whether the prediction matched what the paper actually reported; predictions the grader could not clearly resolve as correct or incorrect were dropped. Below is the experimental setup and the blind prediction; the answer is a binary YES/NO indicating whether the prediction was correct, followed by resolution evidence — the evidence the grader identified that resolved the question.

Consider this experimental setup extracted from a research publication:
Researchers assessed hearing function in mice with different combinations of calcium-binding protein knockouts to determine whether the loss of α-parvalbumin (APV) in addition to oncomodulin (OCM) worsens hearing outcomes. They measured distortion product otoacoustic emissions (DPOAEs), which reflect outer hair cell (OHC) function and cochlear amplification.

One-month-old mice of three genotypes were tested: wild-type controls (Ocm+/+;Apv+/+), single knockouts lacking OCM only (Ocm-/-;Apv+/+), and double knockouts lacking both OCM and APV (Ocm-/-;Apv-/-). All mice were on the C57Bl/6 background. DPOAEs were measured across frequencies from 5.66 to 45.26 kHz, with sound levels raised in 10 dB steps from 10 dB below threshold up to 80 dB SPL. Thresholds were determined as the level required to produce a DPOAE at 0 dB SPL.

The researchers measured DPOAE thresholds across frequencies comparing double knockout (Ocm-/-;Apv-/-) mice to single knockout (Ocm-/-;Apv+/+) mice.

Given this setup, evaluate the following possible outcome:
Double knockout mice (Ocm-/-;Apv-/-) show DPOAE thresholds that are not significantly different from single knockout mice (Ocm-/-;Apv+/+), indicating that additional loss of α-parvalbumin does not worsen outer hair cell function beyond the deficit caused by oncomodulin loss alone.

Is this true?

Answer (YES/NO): YES